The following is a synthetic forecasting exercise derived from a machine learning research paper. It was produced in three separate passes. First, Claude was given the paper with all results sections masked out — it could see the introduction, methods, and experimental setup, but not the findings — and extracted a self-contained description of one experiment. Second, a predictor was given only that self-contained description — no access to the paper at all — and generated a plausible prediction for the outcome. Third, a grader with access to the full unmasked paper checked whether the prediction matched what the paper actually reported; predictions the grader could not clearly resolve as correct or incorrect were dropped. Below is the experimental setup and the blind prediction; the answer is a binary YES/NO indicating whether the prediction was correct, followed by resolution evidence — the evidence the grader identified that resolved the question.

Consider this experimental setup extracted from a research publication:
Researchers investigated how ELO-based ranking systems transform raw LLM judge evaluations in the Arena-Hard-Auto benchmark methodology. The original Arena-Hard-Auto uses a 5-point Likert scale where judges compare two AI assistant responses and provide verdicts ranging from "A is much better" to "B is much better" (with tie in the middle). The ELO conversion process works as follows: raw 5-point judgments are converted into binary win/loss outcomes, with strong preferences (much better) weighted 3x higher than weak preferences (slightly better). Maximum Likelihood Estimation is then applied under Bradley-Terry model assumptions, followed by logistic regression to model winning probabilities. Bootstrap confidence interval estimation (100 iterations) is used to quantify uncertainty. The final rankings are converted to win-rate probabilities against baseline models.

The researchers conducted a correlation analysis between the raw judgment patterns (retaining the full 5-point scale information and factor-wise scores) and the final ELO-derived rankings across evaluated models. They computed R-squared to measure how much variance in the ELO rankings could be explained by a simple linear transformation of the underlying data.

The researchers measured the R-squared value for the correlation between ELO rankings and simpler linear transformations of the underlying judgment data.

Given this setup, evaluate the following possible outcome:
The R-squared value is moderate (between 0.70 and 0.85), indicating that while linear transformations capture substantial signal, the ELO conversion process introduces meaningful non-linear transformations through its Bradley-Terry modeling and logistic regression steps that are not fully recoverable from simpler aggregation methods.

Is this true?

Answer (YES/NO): NO